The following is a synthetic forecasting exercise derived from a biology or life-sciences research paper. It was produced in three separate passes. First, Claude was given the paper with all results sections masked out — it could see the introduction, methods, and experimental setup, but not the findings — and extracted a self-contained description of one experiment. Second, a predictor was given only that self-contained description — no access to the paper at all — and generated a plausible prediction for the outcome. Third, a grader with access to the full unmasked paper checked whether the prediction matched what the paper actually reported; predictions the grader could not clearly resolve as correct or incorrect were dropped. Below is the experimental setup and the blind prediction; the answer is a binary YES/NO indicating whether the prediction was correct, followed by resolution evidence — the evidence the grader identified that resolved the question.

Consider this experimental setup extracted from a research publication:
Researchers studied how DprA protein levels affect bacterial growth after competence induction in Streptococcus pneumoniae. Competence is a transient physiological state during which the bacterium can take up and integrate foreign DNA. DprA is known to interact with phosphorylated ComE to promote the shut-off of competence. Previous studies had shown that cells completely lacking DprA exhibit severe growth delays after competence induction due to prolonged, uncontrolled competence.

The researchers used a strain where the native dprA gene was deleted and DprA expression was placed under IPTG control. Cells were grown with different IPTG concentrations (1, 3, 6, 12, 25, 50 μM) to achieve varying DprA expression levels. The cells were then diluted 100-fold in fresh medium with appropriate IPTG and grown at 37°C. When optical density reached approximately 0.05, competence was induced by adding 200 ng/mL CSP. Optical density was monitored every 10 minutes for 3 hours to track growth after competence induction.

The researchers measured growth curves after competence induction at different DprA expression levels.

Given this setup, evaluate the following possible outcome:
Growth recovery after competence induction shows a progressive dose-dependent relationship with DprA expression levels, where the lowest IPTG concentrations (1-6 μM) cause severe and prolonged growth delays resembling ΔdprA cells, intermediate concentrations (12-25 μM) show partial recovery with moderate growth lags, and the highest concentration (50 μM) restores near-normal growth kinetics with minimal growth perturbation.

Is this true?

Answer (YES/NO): YES